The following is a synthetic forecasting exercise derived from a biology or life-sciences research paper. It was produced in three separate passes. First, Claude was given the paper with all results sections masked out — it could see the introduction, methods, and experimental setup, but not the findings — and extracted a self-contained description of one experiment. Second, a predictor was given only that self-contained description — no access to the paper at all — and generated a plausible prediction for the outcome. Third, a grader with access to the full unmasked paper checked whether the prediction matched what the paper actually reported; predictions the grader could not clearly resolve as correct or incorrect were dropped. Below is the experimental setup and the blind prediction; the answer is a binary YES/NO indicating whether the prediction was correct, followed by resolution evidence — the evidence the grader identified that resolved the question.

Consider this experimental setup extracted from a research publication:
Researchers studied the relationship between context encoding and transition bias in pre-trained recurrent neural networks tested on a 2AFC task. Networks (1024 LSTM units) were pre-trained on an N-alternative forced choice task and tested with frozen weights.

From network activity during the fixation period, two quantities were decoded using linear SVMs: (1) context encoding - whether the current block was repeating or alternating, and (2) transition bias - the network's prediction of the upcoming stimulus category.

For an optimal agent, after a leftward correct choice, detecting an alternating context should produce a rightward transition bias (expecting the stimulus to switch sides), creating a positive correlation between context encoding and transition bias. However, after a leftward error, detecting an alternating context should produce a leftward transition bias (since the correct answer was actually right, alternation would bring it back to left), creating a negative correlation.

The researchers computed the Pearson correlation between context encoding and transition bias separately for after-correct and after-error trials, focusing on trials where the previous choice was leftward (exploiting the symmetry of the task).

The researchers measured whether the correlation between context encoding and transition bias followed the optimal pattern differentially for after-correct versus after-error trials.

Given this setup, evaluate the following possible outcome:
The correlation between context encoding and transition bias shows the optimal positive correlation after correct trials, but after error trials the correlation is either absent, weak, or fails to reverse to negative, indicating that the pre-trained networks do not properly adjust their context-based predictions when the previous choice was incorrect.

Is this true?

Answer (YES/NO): YES